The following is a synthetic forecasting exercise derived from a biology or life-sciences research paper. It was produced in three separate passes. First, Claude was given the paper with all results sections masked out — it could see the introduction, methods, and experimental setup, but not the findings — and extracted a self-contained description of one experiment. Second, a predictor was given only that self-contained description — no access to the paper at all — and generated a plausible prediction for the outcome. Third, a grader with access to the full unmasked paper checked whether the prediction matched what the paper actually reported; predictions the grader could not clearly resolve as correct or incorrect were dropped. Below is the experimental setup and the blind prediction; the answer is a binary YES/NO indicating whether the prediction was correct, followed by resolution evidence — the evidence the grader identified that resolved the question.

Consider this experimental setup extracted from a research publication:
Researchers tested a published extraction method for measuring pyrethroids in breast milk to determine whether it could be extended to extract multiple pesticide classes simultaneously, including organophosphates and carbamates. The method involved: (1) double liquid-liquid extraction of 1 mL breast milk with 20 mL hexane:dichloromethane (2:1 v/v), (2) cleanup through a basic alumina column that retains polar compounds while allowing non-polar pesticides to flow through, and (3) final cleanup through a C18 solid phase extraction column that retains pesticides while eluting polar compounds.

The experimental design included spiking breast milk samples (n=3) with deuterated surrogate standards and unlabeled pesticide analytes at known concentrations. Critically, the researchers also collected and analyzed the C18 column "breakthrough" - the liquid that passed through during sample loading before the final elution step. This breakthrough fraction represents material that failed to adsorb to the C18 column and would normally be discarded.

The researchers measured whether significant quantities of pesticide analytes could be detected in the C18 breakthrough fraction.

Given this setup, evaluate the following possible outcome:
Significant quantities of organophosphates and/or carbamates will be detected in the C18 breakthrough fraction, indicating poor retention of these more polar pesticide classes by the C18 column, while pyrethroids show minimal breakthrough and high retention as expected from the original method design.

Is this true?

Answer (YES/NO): NO